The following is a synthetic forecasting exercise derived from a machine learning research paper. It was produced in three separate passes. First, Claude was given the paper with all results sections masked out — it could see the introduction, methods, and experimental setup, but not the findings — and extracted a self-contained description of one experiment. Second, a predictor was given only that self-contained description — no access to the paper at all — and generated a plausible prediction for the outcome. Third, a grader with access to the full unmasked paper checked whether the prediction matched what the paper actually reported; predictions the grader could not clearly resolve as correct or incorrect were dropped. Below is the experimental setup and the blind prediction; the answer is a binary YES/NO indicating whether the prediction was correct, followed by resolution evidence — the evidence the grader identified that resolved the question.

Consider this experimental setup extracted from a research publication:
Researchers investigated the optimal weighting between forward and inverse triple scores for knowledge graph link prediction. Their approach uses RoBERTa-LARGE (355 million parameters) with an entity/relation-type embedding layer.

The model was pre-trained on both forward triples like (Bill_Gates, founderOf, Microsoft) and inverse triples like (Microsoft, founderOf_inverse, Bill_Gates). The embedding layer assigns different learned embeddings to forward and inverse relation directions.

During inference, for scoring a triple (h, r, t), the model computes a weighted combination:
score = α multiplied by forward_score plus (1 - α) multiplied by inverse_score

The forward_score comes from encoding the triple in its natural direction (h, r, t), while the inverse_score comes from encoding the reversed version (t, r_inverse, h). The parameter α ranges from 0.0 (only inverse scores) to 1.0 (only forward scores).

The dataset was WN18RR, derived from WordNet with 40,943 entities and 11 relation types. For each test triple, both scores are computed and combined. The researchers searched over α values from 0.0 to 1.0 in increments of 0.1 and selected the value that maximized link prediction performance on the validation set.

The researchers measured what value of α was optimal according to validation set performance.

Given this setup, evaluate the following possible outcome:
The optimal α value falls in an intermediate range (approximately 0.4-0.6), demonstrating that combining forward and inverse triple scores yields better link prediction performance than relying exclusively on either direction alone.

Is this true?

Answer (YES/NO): YES